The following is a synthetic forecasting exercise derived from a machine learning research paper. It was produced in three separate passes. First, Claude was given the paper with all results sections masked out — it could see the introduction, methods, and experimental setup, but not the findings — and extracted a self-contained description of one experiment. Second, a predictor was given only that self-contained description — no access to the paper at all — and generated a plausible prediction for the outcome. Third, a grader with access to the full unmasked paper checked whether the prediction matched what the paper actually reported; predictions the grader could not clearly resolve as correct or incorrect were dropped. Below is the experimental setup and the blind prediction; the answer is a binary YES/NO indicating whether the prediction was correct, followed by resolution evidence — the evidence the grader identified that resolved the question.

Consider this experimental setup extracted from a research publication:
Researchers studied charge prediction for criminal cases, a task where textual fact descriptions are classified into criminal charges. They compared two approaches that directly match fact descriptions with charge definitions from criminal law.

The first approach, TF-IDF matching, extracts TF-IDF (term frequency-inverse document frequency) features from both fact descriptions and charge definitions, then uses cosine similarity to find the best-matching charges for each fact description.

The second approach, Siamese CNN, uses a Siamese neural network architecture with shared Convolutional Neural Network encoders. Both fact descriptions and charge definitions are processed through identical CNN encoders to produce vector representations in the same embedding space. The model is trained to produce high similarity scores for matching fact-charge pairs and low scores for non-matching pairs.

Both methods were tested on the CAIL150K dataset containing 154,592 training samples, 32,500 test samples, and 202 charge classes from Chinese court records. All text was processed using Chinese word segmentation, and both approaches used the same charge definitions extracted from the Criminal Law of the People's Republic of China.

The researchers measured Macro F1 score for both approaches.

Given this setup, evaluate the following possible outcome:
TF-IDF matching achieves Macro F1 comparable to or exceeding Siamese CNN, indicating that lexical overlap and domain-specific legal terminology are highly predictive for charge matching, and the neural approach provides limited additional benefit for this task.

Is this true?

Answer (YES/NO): NO